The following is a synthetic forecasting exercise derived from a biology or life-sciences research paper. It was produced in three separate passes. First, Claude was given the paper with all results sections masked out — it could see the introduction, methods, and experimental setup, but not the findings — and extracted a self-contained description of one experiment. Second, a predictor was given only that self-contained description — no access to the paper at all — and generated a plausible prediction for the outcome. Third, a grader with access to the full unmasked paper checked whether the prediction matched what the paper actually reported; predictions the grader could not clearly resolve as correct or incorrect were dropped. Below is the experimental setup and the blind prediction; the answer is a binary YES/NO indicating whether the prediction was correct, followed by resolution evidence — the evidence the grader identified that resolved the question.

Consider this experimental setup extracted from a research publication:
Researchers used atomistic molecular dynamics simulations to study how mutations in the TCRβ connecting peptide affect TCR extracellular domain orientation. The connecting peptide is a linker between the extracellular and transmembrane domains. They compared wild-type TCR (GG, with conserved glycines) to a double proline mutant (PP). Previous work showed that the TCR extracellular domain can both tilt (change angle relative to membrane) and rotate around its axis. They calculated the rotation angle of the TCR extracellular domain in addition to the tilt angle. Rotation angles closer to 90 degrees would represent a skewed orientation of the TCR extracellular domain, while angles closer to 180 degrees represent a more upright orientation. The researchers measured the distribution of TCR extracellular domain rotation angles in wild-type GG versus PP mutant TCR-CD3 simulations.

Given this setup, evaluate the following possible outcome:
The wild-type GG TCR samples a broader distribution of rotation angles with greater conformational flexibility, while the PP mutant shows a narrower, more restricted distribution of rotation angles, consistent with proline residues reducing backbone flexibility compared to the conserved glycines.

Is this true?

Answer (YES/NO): NO